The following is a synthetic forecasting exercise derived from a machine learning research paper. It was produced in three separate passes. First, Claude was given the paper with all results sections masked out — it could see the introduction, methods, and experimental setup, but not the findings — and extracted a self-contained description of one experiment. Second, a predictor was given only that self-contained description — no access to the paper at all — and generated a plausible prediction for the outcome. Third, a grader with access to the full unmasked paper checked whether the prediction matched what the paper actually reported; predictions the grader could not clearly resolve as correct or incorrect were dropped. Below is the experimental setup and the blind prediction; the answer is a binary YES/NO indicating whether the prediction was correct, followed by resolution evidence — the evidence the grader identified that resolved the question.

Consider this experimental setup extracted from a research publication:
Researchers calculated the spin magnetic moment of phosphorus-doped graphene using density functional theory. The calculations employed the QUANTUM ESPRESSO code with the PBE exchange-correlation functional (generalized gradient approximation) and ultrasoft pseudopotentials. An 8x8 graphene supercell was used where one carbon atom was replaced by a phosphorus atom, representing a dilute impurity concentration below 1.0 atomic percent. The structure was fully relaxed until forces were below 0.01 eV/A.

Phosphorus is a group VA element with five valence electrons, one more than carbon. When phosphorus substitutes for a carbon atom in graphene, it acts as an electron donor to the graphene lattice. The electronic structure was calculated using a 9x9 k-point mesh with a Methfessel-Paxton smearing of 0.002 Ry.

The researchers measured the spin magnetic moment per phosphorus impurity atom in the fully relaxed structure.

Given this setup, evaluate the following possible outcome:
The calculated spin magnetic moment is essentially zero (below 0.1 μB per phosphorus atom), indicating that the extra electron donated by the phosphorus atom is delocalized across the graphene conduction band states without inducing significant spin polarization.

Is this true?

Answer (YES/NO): NO